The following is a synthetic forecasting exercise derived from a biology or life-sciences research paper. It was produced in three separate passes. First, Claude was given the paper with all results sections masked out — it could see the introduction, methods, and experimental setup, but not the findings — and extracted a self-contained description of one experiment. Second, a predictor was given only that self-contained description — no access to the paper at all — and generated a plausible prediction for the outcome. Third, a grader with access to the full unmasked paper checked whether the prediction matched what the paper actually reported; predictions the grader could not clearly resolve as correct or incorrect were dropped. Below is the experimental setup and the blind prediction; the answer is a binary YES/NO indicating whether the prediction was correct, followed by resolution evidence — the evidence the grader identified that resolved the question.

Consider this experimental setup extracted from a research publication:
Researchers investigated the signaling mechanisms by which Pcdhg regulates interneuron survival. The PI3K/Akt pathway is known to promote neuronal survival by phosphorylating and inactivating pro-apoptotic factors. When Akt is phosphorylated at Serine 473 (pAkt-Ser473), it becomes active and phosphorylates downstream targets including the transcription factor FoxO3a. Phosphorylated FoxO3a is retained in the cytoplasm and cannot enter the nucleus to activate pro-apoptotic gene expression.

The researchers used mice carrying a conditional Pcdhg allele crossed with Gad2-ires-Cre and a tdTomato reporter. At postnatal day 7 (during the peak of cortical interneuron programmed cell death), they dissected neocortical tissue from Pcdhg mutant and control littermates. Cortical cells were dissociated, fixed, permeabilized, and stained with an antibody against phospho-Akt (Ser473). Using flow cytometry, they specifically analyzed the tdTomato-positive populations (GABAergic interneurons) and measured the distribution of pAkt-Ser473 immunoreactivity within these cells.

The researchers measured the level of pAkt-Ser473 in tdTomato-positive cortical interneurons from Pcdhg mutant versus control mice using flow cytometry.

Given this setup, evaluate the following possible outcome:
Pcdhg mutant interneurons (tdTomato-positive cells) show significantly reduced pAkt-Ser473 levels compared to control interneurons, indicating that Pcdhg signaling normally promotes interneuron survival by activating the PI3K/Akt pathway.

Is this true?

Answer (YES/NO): YES